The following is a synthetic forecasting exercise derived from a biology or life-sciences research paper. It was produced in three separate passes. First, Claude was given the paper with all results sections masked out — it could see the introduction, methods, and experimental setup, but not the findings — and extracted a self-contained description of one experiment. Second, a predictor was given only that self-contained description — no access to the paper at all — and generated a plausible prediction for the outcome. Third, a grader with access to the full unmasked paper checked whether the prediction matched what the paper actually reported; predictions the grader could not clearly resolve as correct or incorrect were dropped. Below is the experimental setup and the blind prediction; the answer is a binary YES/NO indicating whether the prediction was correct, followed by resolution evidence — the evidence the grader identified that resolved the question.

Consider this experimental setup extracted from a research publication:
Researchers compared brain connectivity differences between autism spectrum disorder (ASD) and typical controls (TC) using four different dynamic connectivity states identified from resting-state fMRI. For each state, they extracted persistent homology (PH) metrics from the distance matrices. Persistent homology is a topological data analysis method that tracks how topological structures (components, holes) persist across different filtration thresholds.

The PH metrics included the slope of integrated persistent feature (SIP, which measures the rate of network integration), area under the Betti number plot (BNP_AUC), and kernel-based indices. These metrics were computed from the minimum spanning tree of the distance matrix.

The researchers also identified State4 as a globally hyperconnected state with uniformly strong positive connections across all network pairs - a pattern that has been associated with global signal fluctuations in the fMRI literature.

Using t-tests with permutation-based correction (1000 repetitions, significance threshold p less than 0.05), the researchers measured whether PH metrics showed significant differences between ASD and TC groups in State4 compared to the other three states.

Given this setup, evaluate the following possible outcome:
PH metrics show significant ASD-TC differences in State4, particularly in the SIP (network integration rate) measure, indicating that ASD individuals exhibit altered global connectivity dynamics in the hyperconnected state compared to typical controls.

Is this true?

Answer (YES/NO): NO